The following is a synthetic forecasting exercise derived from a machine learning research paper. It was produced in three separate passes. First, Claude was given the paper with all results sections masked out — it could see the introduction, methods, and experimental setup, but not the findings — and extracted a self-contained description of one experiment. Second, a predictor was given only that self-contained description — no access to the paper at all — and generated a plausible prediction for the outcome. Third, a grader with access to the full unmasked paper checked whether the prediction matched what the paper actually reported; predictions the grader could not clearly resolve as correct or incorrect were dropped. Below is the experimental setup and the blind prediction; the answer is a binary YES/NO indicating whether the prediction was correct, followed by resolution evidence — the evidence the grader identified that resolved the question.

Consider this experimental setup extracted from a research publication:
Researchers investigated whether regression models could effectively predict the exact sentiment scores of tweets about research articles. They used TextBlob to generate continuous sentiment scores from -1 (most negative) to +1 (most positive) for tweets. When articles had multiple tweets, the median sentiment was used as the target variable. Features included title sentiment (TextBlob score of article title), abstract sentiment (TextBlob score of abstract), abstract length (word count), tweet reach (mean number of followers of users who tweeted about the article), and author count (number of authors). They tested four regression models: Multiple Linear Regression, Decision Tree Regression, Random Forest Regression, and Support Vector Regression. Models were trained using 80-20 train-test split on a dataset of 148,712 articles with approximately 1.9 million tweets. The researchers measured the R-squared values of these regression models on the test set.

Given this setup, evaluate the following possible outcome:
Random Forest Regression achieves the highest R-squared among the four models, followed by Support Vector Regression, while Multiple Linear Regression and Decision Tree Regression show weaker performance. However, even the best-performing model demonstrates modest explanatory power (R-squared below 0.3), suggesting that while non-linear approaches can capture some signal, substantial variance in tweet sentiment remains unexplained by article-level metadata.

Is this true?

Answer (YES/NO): NO